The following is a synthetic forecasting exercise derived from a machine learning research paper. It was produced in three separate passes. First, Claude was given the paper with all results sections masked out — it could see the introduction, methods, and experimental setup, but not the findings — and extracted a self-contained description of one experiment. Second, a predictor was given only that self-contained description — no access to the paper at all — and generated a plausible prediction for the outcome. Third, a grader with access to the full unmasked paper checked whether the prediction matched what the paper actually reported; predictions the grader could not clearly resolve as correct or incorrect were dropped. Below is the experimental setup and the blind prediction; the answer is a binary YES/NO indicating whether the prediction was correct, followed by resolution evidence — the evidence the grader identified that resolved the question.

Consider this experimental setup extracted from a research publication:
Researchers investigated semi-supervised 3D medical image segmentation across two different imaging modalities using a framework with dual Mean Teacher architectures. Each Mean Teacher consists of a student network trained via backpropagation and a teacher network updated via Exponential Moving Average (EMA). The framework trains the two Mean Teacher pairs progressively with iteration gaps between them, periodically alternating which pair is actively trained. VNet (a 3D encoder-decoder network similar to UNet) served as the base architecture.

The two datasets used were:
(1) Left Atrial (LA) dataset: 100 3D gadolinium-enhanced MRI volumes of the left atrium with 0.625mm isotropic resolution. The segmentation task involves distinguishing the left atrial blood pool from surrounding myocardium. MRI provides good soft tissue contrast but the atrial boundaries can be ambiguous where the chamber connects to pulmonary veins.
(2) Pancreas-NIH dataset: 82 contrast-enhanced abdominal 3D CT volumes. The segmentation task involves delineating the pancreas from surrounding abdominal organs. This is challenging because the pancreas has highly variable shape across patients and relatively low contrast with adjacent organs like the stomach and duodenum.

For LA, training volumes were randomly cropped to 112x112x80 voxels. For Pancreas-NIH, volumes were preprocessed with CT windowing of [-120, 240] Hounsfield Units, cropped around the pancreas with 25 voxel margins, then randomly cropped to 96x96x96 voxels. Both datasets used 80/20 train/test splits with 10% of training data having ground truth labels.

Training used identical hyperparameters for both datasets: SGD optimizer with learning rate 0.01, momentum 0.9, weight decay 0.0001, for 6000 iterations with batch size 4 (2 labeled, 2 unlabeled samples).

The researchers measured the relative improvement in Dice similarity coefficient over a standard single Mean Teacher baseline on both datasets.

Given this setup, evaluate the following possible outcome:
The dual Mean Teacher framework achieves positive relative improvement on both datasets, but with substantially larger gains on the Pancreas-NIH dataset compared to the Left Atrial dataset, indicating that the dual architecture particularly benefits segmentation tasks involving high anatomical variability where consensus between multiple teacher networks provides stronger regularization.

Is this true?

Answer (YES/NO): YES